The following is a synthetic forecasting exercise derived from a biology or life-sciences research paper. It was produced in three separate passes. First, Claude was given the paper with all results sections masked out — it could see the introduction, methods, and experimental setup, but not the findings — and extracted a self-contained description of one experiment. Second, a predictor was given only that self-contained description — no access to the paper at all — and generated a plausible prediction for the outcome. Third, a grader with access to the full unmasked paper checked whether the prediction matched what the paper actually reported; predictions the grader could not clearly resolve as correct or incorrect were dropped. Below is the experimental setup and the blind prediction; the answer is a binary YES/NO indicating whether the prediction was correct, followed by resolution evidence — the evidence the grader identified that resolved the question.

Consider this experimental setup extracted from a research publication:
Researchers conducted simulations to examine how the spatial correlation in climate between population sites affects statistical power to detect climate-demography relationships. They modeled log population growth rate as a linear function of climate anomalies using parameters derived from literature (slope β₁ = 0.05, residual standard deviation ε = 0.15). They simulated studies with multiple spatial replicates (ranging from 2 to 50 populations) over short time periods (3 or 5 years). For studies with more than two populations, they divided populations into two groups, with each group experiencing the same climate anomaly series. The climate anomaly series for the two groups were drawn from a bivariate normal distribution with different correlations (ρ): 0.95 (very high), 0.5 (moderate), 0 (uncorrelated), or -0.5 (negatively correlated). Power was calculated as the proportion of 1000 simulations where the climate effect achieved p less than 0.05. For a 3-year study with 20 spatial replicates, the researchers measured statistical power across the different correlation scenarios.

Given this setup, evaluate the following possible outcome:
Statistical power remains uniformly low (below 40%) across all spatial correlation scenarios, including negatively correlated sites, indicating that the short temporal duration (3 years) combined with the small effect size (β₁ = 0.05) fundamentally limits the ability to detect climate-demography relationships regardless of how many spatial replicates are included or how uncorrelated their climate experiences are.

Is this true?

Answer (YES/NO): NO